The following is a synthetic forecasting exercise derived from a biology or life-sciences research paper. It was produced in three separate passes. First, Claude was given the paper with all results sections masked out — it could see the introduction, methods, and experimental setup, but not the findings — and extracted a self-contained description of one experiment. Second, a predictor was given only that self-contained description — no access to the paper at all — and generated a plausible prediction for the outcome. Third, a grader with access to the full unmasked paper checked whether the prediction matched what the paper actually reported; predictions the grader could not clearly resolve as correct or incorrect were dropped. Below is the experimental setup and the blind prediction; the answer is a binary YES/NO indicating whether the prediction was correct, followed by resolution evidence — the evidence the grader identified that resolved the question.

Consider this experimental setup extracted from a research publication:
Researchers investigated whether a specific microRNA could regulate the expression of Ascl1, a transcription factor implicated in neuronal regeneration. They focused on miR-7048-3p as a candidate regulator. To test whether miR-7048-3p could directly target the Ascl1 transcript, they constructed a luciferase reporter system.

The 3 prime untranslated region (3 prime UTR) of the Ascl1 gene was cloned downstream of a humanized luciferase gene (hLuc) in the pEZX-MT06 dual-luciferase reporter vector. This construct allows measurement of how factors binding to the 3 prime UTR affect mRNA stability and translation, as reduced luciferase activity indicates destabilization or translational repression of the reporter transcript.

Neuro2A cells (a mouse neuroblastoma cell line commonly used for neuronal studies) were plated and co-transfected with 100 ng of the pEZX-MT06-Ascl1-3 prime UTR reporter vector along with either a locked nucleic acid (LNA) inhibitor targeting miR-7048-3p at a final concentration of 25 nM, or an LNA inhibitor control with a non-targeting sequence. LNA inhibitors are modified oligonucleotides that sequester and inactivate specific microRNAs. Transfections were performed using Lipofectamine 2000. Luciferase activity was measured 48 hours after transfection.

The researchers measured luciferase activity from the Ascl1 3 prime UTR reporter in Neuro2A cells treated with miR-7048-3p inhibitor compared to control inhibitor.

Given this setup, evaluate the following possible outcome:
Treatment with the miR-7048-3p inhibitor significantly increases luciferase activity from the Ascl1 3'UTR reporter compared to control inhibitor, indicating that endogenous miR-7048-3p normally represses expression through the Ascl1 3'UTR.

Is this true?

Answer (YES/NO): YES